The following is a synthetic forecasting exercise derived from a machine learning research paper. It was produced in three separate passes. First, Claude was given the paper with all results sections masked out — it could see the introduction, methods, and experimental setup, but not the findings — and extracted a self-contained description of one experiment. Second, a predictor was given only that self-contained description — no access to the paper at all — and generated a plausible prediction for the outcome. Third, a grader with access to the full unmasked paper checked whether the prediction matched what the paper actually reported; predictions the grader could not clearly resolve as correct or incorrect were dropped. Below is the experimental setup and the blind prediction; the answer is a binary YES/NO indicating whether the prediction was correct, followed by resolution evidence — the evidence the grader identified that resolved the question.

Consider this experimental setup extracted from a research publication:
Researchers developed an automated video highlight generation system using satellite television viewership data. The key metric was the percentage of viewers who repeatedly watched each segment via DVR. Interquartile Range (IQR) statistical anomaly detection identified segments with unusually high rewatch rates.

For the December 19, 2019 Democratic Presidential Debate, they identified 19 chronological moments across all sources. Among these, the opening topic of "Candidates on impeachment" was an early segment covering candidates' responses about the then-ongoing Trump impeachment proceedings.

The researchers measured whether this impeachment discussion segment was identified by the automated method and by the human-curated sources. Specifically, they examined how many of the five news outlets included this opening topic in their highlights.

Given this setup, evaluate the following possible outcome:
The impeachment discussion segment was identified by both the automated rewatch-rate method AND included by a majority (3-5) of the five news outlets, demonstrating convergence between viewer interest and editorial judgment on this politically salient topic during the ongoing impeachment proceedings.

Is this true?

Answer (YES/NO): YES